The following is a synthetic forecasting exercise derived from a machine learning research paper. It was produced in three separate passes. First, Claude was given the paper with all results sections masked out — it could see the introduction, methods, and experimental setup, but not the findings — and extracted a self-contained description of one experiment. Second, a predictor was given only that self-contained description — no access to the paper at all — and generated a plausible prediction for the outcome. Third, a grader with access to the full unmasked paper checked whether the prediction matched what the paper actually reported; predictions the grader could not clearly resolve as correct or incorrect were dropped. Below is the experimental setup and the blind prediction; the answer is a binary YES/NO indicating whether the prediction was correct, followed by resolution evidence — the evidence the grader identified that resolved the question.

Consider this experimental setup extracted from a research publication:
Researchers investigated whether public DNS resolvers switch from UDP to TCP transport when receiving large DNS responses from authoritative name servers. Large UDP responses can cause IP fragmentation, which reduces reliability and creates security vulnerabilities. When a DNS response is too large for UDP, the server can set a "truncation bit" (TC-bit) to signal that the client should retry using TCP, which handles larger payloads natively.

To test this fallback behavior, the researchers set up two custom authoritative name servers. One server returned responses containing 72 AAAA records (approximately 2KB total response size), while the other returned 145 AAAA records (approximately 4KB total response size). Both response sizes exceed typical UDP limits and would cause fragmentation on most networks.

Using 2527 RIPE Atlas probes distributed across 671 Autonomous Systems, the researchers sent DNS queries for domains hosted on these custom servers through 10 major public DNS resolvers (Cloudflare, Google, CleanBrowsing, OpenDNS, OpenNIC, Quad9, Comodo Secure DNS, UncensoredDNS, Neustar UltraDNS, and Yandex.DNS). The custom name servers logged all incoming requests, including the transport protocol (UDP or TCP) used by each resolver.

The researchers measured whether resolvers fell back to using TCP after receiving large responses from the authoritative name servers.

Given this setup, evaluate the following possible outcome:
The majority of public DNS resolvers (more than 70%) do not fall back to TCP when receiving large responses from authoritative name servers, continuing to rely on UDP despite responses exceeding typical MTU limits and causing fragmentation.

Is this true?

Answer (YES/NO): NO